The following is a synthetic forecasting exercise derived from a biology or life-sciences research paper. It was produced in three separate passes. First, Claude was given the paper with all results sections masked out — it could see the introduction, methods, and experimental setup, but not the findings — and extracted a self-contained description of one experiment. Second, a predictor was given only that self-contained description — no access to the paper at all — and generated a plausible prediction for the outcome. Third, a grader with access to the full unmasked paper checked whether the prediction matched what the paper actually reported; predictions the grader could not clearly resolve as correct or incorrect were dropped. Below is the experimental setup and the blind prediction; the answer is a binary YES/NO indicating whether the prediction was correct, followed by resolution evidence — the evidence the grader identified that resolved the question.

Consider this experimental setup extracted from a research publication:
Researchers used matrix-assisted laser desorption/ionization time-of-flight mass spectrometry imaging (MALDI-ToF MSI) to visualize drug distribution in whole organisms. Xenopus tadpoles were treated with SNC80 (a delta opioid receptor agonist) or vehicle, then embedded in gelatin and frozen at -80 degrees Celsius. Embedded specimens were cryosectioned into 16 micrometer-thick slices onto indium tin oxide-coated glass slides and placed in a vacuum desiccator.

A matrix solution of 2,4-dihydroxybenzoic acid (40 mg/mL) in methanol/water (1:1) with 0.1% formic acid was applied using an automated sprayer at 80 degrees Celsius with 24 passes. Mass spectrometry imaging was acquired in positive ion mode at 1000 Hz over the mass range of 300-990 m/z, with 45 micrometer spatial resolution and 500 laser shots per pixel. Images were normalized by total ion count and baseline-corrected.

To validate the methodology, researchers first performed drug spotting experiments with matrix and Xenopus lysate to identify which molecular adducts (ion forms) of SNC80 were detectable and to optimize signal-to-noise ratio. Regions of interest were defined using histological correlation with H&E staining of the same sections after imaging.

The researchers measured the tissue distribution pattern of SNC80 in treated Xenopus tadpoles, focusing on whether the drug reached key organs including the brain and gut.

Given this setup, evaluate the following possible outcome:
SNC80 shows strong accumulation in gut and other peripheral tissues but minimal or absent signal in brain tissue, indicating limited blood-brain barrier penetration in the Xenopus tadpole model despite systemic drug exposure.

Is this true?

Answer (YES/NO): NO